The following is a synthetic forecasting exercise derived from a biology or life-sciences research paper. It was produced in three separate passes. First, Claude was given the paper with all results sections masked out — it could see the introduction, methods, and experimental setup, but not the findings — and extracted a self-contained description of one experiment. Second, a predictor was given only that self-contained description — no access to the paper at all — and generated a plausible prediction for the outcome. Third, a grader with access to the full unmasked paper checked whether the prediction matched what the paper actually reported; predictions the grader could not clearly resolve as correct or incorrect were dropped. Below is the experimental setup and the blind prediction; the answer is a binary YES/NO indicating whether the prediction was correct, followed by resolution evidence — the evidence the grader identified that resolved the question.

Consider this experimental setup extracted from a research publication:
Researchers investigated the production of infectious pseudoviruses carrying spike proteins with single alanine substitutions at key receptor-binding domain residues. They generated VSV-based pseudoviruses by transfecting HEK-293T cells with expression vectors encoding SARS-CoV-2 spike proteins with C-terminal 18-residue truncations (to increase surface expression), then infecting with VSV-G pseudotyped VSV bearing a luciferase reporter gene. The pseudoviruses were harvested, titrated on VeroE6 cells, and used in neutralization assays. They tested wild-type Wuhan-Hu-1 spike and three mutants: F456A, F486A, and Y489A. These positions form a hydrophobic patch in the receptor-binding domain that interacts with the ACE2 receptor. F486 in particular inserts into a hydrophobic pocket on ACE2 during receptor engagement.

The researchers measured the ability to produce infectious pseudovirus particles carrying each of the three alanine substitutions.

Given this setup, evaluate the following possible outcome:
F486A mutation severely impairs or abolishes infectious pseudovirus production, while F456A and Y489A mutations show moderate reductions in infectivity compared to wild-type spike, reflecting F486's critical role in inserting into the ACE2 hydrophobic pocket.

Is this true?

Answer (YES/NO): NO